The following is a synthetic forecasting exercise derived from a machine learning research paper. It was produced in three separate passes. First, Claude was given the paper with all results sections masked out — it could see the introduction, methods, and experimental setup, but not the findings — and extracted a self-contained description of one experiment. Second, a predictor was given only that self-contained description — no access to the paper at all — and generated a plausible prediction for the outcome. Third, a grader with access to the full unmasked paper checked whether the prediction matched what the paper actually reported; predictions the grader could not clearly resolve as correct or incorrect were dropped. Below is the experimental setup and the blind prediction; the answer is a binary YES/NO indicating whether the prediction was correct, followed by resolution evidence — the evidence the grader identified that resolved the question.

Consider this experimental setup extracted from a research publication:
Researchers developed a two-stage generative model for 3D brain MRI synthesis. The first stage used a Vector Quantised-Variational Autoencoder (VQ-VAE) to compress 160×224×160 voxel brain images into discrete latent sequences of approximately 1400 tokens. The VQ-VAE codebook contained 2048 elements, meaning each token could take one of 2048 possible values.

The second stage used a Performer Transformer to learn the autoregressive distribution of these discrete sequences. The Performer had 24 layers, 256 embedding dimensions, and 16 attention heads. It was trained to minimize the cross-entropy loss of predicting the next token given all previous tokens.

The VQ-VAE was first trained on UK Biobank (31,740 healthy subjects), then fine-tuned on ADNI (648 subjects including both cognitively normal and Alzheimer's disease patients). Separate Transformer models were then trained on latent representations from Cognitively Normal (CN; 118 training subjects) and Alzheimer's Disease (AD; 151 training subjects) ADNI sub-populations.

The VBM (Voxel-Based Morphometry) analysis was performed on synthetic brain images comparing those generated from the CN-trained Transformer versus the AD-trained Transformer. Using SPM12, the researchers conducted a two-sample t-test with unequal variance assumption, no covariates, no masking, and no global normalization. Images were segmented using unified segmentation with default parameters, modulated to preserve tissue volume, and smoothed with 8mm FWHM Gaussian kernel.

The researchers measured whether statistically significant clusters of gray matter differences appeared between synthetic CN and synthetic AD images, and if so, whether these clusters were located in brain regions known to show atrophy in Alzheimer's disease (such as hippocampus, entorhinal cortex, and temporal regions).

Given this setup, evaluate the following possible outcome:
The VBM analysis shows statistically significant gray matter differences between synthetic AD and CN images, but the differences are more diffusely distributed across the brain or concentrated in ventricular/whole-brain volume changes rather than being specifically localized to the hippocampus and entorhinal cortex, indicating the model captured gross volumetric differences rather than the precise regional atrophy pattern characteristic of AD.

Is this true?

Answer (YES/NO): NO